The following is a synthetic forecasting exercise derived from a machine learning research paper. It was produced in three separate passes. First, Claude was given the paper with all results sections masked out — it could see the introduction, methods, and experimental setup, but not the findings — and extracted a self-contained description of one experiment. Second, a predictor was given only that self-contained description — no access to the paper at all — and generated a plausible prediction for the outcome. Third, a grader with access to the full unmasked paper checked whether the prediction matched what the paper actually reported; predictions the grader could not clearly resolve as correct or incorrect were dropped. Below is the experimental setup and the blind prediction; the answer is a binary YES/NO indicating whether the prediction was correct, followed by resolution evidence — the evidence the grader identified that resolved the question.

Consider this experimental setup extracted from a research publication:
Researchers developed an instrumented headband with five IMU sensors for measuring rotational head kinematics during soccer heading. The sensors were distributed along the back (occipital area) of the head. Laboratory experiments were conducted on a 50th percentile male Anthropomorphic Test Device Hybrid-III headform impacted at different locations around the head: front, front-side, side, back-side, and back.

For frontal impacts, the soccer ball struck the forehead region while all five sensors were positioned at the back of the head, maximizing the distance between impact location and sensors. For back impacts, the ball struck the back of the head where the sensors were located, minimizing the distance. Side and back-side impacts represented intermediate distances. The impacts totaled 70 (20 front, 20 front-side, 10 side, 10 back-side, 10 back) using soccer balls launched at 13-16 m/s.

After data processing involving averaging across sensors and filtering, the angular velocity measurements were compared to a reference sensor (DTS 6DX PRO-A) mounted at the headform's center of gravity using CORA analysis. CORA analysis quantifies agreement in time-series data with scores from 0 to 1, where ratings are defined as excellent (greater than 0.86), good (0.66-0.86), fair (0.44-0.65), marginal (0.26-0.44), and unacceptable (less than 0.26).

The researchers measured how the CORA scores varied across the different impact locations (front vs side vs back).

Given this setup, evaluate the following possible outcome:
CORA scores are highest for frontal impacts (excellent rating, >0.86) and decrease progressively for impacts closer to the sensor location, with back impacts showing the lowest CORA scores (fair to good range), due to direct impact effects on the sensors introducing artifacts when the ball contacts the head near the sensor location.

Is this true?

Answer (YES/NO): NO